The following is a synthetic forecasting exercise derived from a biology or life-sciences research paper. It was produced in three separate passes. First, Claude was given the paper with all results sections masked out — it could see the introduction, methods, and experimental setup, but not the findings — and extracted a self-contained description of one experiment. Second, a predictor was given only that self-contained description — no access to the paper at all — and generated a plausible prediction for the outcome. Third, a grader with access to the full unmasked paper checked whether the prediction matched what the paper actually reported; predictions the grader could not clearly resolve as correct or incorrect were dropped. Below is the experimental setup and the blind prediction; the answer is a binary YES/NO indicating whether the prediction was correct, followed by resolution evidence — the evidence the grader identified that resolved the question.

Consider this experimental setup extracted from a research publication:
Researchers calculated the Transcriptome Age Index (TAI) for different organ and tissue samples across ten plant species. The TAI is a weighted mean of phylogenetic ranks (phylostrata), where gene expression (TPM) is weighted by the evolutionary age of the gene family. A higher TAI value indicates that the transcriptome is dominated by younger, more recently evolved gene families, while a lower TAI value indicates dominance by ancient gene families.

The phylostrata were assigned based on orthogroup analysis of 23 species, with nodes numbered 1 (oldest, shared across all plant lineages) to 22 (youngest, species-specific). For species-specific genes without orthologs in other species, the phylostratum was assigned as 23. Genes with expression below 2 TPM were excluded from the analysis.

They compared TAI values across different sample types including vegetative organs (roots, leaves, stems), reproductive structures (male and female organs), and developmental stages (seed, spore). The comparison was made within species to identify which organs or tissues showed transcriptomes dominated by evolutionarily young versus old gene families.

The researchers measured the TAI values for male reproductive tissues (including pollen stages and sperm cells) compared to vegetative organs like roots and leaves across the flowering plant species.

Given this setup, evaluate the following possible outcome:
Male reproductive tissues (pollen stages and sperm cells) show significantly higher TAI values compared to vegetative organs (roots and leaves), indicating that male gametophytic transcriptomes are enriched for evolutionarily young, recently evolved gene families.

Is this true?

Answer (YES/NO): YES